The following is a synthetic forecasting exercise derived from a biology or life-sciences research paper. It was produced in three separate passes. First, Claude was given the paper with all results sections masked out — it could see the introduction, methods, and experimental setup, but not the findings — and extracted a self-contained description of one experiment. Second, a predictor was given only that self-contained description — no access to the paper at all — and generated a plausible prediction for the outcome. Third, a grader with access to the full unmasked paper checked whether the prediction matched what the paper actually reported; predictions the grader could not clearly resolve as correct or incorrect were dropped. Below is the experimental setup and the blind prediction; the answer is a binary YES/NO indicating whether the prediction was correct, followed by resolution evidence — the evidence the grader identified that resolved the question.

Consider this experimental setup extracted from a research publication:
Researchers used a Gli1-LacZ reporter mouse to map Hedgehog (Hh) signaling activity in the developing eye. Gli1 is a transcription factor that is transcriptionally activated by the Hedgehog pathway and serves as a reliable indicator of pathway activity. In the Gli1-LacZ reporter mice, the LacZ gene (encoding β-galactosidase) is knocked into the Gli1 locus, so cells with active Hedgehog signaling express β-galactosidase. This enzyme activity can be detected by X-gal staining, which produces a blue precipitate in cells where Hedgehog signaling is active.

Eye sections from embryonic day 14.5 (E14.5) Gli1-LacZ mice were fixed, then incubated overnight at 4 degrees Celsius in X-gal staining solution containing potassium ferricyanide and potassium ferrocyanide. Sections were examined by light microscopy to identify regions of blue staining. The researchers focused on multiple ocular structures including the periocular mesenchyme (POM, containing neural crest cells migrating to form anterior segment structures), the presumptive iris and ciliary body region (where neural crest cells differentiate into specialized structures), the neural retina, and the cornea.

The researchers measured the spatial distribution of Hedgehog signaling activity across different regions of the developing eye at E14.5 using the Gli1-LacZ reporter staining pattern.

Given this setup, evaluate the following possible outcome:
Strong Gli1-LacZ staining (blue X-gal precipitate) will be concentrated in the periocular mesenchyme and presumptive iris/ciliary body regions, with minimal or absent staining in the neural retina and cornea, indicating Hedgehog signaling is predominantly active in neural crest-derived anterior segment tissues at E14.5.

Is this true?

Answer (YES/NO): NO